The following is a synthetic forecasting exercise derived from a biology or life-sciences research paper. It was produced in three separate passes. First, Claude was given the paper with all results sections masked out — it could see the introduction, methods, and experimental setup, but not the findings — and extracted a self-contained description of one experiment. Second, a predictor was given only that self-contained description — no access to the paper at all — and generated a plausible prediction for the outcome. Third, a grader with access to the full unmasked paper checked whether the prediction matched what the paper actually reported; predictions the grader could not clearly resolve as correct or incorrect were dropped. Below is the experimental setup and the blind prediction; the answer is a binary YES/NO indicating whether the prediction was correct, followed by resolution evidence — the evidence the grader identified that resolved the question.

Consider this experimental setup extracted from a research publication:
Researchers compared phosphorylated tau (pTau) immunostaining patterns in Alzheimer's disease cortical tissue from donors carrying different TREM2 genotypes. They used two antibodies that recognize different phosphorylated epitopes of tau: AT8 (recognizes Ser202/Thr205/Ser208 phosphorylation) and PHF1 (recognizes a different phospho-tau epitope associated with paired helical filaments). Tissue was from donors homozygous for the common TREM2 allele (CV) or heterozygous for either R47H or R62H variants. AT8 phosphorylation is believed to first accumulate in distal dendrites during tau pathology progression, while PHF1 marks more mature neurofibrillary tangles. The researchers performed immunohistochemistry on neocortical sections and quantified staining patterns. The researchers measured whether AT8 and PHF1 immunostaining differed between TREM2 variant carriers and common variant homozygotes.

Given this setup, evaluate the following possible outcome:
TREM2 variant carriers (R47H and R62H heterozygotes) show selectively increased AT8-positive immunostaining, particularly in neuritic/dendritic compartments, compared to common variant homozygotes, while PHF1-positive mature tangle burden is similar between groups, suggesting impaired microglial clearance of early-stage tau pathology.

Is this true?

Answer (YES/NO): NO